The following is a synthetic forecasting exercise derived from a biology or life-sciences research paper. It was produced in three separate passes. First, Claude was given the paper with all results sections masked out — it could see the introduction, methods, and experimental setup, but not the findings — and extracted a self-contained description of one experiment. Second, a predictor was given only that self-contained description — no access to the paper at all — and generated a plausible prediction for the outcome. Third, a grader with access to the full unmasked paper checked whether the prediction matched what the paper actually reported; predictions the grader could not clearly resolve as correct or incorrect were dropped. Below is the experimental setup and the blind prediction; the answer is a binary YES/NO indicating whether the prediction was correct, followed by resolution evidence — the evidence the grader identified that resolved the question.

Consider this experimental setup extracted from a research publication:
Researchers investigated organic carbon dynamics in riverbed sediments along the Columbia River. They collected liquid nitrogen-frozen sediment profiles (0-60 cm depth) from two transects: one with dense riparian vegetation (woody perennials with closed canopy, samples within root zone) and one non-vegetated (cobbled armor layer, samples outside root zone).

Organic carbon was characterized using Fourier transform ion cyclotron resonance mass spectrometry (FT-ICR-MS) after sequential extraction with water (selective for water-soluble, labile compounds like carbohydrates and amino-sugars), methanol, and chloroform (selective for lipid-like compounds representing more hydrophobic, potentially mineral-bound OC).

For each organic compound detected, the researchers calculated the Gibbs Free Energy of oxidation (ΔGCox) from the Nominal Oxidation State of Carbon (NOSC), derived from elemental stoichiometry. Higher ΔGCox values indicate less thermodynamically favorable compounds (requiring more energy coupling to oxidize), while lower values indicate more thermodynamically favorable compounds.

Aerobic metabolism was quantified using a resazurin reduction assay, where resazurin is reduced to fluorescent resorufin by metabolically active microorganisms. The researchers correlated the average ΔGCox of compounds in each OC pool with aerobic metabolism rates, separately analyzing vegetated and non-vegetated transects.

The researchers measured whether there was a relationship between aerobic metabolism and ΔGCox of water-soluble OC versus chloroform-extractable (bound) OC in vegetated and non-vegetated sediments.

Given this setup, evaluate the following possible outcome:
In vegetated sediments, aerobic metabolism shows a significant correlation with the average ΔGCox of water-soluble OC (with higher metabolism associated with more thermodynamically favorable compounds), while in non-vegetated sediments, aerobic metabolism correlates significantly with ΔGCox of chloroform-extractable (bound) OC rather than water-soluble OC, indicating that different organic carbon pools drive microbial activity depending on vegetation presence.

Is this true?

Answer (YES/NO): NO